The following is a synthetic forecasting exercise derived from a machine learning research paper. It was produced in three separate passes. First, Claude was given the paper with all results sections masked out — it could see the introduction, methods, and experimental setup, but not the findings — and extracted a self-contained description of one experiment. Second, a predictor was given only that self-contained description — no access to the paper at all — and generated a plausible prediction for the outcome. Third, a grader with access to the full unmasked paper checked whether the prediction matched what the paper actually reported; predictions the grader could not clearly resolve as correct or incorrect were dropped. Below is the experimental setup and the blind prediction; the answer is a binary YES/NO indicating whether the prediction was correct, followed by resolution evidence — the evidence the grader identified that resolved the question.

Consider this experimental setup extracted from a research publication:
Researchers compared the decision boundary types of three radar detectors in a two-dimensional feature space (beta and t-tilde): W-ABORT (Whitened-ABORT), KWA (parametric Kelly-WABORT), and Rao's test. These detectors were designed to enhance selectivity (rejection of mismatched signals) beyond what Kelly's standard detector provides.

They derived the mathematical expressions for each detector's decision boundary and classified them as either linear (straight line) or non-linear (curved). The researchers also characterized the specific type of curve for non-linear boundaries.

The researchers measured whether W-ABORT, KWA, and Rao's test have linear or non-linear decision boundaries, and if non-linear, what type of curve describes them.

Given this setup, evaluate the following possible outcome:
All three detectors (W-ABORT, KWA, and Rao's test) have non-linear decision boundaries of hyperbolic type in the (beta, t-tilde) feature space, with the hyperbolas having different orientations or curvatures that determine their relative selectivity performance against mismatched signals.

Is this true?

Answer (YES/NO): YES